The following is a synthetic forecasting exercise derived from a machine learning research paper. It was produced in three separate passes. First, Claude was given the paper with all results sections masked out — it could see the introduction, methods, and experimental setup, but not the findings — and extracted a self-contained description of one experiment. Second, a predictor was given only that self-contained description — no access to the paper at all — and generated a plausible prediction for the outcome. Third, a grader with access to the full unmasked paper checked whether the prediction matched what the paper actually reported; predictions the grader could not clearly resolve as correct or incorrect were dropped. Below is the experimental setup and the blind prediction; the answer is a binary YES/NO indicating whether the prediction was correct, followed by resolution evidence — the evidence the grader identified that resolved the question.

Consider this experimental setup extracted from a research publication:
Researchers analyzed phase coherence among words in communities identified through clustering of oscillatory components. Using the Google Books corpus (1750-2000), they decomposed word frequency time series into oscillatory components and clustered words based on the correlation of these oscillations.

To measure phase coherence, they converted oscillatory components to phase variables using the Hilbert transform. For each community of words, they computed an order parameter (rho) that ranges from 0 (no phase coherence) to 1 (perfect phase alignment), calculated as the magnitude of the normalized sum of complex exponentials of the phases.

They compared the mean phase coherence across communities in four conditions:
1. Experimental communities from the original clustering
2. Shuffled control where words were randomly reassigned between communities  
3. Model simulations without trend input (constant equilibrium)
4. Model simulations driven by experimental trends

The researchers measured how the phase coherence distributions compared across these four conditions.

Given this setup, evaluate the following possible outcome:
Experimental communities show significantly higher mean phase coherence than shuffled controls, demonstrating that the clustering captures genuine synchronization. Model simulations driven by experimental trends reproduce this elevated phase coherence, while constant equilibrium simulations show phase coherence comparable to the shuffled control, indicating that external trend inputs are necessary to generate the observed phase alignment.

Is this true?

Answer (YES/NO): YES